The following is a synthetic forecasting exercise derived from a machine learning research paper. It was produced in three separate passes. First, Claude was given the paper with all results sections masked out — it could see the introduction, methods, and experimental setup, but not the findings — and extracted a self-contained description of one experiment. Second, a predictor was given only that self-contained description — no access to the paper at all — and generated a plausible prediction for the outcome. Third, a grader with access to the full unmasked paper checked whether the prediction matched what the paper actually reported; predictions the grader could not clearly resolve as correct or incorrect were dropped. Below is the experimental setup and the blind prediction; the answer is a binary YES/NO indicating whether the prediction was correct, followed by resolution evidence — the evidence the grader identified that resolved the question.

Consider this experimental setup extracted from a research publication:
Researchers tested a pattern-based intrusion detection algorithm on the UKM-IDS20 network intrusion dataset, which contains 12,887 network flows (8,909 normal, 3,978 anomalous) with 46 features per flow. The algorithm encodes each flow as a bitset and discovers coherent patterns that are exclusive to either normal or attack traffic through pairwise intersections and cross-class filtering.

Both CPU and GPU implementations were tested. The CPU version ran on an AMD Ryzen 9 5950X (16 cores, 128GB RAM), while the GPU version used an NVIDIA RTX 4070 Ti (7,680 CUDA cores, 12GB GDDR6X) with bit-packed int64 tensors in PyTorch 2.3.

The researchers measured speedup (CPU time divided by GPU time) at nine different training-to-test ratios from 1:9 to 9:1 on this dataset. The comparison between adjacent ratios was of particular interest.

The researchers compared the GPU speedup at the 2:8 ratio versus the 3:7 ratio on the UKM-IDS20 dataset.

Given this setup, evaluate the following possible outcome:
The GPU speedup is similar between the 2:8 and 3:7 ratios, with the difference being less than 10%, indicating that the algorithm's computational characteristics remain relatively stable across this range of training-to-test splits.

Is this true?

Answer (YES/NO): NO